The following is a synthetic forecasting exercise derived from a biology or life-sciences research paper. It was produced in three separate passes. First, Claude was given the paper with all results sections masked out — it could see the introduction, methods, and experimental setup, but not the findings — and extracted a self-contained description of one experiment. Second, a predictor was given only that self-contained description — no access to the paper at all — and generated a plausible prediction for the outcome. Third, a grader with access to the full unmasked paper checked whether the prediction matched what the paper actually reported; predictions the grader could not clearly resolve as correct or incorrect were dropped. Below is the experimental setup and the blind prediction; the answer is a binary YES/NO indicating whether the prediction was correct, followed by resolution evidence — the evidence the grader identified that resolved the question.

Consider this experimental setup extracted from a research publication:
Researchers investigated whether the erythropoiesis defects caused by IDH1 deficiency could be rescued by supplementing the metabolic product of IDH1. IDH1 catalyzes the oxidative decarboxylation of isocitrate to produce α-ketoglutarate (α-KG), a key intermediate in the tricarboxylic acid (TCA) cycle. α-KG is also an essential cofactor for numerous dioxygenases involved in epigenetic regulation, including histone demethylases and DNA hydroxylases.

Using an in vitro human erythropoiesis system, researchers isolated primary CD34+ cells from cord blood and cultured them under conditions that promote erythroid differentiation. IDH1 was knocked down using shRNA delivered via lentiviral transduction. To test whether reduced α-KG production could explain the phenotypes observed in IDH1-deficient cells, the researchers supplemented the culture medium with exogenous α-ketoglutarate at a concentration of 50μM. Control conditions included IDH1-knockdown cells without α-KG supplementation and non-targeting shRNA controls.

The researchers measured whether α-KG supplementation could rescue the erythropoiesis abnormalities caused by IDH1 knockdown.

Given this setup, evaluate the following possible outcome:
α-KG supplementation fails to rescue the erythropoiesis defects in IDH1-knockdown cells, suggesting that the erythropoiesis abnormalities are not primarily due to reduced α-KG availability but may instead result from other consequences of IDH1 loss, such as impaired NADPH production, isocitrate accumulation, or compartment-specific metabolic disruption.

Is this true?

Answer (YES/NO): YES